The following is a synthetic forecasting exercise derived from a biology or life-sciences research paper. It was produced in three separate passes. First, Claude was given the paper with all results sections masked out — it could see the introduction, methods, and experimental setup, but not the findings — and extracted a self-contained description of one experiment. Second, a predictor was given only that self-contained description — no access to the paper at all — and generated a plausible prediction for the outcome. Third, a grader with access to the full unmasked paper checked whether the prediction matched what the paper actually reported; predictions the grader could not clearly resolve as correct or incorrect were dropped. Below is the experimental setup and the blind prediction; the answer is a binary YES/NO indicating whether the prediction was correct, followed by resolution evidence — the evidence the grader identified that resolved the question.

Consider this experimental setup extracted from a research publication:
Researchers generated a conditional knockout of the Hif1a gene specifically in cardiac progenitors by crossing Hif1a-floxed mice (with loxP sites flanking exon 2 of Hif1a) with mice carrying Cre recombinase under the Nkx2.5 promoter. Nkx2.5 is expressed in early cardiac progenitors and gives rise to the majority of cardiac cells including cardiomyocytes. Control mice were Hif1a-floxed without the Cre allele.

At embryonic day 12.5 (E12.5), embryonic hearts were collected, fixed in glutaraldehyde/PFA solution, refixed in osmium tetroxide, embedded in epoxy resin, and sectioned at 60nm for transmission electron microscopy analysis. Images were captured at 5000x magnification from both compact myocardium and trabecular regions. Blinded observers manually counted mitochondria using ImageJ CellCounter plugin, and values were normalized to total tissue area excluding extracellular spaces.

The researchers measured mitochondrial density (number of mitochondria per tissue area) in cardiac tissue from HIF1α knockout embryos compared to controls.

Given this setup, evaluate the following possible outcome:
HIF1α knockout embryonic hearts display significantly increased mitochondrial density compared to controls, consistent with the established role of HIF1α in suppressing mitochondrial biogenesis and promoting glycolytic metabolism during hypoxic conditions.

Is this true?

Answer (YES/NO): YES